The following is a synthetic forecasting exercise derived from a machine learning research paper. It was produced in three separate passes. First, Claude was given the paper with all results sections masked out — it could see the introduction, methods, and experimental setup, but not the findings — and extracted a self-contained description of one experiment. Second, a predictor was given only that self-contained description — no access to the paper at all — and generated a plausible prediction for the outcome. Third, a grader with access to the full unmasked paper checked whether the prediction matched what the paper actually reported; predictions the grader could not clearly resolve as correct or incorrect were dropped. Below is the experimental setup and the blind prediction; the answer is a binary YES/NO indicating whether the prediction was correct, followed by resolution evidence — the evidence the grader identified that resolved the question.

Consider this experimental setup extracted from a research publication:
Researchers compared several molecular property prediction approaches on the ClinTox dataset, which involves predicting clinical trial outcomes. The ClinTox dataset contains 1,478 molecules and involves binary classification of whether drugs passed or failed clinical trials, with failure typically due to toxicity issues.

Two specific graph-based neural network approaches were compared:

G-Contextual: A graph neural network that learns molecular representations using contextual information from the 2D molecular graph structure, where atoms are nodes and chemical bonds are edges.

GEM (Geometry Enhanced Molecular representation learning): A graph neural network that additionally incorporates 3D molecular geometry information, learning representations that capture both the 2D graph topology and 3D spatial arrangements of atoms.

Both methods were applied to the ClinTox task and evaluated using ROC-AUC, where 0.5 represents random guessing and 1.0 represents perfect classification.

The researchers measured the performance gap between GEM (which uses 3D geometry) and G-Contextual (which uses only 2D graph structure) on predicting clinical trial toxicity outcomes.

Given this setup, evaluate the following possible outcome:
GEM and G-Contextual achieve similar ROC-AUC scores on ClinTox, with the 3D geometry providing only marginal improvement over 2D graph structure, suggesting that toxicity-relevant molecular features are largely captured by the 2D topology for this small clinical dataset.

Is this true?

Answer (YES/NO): NO